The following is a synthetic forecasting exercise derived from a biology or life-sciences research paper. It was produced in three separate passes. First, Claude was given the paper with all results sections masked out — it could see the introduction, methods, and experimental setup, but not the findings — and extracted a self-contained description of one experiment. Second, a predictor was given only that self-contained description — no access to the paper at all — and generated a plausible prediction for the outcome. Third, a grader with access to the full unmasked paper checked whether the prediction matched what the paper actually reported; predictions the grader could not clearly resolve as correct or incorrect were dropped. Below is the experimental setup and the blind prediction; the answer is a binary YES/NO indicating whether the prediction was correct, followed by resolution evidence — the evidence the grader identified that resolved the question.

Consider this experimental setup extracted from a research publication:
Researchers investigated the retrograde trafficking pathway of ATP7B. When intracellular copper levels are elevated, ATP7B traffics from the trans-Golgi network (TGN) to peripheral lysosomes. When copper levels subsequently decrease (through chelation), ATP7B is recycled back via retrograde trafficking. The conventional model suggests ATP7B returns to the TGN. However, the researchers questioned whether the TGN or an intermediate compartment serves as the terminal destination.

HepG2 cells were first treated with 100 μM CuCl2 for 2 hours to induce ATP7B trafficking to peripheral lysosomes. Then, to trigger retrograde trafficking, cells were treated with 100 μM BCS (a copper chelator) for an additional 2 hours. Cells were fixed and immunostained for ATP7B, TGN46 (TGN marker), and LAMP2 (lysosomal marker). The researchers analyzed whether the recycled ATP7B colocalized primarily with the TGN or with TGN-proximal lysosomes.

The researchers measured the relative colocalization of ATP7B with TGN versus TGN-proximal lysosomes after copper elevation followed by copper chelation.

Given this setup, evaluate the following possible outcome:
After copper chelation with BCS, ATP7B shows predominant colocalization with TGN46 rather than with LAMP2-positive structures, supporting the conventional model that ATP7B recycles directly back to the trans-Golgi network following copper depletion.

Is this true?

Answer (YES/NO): NO